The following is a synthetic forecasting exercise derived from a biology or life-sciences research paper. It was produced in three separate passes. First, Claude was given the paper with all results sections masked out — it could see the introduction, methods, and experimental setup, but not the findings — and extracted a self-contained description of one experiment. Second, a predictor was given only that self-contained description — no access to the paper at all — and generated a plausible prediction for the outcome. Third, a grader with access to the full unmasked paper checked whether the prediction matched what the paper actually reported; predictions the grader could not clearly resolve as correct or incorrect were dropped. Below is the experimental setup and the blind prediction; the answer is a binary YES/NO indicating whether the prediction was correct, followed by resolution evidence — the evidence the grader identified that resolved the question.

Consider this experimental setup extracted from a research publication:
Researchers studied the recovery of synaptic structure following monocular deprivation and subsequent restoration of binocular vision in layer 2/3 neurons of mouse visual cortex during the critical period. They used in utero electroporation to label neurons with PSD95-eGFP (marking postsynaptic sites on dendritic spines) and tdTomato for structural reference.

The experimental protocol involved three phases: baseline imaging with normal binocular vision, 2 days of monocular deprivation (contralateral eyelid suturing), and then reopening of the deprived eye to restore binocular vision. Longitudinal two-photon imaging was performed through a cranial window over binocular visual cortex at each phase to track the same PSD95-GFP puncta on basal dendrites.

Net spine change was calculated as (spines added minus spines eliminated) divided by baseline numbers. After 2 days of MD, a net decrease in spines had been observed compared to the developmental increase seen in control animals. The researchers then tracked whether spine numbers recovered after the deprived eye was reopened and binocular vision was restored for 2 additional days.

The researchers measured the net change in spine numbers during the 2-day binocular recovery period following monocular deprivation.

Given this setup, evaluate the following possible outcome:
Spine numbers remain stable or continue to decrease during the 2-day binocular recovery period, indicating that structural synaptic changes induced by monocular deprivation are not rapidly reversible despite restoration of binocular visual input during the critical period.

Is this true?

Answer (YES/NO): NO